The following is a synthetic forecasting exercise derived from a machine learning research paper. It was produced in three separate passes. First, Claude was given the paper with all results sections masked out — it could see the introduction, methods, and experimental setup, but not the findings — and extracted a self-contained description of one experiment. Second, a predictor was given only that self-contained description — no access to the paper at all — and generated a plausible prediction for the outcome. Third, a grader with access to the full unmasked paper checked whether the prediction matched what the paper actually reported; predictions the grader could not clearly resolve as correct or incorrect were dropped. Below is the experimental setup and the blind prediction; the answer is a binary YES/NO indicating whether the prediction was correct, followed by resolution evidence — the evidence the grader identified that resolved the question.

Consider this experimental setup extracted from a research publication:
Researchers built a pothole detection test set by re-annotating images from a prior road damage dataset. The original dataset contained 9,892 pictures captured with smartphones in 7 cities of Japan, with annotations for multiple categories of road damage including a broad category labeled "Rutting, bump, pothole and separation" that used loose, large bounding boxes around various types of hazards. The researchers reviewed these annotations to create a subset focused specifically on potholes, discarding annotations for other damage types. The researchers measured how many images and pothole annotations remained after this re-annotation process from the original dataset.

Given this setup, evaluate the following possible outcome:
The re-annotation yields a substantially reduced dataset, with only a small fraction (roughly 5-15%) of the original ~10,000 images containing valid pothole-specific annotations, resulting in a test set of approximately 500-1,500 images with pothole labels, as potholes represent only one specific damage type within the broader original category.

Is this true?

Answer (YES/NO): NO